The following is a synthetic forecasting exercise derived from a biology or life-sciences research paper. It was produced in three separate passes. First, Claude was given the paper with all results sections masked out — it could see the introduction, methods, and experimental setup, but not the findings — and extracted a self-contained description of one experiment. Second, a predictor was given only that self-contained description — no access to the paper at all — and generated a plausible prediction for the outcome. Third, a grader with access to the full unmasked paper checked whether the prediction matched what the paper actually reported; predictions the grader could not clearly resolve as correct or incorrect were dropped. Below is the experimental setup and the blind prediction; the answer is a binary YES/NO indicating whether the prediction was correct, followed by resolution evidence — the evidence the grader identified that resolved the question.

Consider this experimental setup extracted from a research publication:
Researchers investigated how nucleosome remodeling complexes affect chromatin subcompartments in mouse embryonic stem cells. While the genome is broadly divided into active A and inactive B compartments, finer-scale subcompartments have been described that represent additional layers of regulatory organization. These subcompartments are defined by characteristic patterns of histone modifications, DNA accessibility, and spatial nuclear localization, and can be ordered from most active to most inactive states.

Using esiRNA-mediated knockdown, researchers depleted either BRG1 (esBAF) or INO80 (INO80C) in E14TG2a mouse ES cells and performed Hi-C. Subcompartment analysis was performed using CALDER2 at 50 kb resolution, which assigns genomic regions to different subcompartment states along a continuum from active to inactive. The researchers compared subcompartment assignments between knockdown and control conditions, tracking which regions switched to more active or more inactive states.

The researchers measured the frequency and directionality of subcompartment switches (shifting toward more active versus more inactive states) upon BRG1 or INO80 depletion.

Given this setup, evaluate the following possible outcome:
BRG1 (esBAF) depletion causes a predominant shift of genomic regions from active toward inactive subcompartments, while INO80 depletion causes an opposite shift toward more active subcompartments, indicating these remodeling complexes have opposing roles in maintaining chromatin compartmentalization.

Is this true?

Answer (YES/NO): NO